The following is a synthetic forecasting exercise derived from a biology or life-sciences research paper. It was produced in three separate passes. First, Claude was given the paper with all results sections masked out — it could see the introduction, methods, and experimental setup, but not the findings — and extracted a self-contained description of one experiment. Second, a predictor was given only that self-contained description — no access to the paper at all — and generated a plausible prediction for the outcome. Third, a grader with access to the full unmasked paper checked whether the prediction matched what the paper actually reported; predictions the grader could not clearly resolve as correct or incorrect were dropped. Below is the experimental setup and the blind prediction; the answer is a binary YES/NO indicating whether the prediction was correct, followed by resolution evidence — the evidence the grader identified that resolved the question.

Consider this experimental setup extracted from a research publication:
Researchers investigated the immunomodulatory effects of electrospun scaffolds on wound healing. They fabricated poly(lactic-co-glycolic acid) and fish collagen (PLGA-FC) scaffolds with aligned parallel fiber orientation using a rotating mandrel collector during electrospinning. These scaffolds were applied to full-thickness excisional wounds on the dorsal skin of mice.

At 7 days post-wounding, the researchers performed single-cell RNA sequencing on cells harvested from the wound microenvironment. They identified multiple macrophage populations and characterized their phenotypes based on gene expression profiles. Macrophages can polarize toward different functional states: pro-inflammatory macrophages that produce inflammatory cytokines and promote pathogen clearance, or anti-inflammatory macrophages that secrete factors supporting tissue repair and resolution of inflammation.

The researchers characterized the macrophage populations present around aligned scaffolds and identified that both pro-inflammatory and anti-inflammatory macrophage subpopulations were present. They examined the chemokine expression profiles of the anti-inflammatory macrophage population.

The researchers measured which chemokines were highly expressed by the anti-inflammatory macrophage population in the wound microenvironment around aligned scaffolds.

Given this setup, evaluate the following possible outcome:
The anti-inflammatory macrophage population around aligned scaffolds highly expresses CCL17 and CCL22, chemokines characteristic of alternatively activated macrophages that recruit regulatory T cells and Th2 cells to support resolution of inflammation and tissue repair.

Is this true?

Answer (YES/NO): NO